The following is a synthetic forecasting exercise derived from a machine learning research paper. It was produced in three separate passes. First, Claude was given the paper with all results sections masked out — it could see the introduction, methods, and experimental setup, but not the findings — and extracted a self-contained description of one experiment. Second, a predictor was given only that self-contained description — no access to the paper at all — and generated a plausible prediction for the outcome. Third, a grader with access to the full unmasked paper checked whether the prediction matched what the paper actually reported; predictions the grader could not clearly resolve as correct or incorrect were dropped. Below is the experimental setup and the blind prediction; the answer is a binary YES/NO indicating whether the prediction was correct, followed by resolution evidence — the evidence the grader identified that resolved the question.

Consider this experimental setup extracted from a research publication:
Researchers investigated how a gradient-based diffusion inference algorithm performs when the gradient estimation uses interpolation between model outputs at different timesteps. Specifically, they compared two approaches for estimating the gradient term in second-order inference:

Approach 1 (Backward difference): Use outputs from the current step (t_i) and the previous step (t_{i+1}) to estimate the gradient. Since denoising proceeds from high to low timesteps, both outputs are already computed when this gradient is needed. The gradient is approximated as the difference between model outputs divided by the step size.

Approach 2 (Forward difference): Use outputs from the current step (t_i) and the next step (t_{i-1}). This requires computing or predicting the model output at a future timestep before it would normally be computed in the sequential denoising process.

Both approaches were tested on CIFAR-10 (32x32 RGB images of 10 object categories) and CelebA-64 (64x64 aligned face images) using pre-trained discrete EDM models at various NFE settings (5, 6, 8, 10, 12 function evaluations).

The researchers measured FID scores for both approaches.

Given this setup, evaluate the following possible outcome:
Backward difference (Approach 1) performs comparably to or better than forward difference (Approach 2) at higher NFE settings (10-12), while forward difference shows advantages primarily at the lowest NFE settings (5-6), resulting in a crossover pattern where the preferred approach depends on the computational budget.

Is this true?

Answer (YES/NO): NO